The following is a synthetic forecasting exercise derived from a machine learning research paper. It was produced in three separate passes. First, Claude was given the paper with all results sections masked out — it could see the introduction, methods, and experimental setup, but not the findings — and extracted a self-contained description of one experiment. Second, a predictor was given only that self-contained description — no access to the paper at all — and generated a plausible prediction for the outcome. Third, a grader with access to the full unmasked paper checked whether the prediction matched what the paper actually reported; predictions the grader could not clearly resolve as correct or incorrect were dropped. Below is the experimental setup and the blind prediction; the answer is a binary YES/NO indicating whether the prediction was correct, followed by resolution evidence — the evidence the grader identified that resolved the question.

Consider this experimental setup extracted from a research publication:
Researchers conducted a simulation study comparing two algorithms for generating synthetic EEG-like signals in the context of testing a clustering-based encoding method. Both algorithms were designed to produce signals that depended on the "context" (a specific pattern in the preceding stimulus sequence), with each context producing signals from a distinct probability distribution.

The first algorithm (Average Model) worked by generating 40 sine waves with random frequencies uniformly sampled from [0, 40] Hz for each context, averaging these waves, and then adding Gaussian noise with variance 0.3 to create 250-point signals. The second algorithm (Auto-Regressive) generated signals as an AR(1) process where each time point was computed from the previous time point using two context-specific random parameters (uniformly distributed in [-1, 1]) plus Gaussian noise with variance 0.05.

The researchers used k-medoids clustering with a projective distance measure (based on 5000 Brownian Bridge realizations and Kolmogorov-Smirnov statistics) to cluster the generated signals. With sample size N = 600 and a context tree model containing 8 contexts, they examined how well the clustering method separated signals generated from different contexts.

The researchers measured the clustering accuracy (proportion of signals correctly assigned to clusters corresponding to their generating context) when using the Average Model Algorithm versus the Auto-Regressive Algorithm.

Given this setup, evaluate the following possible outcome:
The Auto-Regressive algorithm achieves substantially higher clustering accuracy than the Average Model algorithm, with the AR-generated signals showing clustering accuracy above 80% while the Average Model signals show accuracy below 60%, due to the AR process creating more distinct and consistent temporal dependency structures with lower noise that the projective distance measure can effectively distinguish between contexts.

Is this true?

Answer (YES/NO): NO